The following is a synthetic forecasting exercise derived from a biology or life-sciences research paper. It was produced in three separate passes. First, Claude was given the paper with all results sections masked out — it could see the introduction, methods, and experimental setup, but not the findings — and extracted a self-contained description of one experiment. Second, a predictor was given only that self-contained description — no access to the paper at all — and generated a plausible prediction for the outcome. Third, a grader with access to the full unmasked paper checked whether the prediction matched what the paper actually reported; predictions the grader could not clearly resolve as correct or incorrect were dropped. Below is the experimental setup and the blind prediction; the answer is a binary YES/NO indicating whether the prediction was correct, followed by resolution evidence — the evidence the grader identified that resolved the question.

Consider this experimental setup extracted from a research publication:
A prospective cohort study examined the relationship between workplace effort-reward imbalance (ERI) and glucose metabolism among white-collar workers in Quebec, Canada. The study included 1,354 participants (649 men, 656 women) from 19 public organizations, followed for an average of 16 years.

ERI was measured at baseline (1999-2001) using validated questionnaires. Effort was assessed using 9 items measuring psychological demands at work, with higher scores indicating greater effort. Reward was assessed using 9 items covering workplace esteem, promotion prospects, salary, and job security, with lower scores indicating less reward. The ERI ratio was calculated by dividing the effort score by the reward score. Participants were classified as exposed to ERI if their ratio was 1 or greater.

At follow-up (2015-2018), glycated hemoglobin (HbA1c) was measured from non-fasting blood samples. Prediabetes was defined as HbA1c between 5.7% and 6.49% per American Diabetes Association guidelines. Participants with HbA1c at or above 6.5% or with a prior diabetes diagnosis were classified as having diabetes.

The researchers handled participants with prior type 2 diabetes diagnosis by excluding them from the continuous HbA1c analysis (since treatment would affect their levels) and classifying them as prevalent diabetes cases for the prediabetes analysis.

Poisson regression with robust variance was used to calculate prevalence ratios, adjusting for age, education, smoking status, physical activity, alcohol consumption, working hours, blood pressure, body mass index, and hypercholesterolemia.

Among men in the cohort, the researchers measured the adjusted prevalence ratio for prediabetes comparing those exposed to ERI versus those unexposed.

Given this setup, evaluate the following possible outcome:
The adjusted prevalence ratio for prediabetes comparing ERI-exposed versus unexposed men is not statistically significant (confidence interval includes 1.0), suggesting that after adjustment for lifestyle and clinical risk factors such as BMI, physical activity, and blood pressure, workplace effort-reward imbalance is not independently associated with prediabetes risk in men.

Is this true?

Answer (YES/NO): YES